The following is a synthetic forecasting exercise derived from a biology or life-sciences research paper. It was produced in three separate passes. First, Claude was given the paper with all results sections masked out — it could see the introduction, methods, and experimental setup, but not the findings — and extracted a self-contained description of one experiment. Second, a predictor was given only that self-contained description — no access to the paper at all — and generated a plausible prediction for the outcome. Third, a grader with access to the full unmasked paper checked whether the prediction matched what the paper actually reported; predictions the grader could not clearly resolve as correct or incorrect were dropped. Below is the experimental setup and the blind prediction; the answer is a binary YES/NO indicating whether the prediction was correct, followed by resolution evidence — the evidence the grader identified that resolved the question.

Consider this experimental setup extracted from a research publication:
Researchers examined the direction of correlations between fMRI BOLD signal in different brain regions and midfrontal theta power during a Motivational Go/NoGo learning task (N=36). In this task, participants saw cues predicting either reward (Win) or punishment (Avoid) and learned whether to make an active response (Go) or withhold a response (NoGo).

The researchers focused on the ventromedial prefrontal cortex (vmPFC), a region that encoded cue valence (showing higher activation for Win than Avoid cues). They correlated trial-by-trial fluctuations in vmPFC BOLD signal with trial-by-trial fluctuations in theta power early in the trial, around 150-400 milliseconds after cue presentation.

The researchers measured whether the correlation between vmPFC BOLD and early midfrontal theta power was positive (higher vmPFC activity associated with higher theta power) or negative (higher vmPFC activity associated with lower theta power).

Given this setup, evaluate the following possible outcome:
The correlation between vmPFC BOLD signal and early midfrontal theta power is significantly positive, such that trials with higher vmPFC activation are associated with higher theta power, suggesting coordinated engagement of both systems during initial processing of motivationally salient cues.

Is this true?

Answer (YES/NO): NO